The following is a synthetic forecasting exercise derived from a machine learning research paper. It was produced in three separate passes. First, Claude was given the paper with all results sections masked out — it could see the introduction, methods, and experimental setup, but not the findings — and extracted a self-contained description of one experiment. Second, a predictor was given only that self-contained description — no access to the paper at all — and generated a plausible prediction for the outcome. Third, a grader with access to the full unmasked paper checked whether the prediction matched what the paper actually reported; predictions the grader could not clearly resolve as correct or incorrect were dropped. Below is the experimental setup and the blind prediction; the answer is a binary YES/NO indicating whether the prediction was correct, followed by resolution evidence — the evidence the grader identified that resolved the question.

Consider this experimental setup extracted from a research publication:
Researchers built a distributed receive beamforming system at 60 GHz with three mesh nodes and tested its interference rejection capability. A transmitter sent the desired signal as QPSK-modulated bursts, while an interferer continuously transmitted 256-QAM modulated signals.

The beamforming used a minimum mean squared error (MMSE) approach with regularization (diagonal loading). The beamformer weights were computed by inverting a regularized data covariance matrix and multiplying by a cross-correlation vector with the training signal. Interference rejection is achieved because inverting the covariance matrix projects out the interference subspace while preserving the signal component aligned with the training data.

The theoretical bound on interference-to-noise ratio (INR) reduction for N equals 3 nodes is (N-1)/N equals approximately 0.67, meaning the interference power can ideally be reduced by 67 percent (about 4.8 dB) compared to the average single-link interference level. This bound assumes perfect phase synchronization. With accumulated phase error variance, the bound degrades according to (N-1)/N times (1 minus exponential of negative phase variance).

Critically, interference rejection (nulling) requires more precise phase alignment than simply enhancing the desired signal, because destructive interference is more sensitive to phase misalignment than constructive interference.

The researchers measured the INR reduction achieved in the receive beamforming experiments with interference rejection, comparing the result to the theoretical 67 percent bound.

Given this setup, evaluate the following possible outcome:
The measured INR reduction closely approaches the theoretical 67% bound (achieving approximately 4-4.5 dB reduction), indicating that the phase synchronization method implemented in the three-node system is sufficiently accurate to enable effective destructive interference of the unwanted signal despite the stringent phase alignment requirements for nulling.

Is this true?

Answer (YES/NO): NO